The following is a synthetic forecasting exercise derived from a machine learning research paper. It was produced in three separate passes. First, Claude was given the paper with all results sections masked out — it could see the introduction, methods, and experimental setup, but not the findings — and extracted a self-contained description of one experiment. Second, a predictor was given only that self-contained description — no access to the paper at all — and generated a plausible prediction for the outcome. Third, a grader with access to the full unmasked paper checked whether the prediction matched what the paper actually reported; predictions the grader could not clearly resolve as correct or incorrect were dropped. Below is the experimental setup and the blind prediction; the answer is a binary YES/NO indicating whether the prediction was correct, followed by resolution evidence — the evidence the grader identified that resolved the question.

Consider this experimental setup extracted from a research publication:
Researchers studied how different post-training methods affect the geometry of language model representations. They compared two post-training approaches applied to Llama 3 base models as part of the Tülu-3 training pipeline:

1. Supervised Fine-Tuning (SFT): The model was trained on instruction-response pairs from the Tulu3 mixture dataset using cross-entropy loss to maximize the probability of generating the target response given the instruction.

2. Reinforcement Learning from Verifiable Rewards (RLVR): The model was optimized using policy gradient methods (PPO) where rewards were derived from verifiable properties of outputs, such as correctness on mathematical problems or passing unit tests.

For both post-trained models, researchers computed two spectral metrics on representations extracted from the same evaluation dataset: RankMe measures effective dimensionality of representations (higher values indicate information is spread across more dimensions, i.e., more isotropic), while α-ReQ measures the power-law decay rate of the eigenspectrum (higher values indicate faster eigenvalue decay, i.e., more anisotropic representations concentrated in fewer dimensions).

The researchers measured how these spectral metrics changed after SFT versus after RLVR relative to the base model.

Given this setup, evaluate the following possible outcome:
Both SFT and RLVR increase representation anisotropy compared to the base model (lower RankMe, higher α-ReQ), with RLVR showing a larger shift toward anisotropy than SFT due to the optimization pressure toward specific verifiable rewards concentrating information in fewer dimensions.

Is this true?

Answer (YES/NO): NO